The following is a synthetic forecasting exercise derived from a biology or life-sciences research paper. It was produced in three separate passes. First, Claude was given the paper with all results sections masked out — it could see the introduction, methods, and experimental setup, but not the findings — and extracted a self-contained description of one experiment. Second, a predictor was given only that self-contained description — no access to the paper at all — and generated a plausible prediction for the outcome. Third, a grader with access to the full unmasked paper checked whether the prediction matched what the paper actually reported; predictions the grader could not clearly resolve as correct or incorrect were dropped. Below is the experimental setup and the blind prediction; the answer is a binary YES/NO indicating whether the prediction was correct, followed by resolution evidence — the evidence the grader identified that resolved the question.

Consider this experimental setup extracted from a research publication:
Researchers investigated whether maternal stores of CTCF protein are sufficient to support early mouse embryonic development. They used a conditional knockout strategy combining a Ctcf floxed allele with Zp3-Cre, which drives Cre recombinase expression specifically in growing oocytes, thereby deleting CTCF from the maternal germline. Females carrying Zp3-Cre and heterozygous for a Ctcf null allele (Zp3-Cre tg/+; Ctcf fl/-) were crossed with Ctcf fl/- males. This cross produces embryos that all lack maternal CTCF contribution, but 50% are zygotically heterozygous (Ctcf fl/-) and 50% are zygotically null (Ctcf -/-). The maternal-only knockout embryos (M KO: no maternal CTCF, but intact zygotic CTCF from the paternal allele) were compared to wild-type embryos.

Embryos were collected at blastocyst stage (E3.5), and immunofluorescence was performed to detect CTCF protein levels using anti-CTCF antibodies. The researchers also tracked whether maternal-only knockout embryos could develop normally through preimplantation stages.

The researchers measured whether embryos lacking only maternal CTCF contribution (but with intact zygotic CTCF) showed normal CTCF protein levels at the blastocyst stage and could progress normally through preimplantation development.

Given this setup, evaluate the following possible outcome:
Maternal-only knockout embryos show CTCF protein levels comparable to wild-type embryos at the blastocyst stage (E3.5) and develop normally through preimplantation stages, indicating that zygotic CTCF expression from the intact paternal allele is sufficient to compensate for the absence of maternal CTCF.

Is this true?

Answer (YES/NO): YES